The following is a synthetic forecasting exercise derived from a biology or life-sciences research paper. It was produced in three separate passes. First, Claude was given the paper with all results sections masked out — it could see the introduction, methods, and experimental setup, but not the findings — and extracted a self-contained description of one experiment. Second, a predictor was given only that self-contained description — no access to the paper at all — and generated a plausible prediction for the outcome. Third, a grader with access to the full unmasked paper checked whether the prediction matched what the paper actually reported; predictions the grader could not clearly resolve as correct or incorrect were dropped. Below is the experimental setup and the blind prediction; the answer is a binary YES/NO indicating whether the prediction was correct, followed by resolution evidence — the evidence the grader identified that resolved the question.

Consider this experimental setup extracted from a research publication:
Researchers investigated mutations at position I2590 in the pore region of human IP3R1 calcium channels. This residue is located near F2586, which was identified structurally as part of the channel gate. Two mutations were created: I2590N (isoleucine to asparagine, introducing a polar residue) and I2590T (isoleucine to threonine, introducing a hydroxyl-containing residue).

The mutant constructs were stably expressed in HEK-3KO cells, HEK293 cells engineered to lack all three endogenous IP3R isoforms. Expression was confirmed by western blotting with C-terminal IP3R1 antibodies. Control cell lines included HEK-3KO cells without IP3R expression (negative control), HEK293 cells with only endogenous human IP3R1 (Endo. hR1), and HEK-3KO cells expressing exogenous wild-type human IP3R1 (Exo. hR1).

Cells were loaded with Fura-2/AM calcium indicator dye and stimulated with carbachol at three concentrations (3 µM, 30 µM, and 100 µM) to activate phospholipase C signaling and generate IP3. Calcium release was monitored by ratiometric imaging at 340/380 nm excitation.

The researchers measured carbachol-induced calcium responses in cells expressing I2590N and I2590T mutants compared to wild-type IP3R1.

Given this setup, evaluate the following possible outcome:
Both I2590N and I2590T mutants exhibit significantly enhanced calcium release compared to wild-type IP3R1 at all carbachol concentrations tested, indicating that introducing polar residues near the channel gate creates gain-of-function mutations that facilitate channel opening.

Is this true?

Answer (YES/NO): NO